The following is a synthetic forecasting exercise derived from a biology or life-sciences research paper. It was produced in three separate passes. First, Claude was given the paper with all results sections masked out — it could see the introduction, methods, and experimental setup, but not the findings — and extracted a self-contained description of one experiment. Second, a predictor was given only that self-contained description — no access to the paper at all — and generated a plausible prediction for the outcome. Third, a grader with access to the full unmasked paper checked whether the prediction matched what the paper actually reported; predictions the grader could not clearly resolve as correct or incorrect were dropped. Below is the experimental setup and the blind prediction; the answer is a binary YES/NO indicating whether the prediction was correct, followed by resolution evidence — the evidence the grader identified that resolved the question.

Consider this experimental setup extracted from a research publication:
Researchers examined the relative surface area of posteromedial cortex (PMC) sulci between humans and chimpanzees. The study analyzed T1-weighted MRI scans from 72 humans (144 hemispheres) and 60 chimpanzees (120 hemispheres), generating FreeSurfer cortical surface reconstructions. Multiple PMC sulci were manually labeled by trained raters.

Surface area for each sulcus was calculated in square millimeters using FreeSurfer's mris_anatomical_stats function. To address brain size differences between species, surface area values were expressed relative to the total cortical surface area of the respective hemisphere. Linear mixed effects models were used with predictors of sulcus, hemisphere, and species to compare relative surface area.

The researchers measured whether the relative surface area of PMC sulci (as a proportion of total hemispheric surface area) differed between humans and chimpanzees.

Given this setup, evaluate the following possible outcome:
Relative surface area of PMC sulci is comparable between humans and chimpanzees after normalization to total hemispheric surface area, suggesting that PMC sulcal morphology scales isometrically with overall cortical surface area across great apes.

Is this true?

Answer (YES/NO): NO